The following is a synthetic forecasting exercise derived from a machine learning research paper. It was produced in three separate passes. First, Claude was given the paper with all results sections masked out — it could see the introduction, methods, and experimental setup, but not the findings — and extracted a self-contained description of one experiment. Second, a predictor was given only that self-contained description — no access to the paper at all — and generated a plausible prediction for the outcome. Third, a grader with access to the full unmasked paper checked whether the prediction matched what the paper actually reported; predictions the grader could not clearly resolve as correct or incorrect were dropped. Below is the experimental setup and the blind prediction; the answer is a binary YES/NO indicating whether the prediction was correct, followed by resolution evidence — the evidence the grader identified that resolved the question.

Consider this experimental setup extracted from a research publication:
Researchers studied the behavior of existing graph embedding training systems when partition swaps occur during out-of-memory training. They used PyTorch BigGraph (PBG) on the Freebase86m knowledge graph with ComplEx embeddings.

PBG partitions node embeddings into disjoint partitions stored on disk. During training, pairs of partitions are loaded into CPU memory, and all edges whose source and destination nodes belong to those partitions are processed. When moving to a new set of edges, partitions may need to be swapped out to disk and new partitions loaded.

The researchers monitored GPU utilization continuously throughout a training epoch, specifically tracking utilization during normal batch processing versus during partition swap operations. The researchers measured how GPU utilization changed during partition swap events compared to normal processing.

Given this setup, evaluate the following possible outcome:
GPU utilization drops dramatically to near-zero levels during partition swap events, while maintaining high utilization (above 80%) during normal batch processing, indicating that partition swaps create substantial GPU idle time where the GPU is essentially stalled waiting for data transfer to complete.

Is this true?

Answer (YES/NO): NO